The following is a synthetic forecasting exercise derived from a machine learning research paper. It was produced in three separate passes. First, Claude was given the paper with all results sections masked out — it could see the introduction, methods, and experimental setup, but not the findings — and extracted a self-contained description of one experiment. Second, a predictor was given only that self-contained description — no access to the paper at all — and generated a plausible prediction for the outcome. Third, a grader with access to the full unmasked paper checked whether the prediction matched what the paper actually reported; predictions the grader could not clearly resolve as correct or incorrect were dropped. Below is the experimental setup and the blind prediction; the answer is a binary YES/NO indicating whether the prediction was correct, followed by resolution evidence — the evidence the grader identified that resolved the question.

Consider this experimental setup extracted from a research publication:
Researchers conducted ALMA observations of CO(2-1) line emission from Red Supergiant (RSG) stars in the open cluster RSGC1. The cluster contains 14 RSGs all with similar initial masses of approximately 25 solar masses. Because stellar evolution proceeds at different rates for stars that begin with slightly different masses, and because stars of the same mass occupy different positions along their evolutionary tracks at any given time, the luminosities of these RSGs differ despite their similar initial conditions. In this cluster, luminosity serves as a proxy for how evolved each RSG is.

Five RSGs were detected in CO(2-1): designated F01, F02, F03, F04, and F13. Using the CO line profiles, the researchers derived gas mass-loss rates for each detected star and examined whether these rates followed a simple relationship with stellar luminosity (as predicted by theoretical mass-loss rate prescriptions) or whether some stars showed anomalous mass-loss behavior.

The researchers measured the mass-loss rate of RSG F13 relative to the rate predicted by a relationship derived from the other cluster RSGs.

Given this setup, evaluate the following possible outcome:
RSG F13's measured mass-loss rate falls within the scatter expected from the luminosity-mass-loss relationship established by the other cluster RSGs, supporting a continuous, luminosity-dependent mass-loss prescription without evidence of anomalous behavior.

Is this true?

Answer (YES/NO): NO